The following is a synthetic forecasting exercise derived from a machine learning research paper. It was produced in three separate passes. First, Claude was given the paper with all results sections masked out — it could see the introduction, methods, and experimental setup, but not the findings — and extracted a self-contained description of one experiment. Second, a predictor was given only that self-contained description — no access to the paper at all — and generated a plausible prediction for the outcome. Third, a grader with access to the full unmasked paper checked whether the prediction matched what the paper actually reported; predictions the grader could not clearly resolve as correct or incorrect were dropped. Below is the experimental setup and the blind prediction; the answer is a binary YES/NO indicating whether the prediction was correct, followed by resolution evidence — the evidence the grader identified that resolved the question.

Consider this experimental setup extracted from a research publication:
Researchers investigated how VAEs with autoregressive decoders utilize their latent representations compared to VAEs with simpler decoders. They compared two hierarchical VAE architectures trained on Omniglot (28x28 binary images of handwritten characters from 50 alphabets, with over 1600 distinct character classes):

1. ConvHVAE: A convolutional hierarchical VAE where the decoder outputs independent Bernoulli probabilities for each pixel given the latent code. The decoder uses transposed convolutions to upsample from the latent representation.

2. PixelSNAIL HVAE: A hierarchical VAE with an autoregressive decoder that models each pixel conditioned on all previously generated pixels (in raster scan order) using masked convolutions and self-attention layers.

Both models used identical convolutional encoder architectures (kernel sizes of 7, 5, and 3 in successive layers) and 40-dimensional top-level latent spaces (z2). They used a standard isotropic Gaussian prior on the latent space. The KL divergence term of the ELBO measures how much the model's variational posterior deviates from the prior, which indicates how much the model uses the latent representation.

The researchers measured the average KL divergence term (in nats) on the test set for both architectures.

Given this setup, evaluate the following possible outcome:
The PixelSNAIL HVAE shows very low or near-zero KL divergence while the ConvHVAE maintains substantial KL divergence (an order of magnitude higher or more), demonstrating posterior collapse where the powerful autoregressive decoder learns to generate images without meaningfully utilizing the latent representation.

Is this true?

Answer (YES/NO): YES